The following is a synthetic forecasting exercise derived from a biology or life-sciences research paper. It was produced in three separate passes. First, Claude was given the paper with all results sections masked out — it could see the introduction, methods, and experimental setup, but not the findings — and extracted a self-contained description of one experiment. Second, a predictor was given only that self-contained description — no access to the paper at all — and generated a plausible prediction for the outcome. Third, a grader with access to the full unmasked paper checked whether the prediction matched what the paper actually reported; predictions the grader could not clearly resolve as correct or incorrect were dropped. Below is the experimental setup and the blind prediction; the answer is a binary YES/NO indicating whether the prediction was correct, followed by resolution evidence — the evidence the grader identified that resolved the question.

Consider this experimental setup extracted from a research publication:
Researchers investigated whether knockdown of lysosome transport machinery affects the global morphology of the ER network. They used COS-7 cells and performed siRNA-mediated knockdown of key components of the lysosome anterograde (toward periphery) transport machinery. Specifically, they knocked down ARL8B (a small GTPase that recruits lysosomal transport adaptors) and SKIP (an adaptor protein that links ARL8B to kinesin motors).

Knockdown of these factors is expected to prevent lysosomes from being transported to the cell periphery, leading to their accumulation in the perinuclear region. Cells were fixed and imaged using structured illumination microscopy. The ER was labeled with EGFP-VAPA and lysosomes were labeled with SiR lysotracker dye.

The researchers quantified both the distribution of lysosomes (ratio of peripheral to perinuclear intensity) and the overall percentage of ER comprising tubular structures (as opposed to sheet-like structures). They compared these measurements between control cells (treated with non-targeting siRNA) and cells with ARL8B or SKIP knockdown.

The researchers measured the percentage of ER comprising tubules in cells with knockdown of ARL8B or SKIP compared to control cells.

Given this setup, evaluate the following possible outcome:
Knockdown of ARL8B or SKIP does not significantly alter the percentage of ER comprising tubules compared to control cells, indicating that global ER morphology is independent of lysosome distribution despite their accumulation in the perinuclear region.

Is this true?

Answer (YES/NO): NO